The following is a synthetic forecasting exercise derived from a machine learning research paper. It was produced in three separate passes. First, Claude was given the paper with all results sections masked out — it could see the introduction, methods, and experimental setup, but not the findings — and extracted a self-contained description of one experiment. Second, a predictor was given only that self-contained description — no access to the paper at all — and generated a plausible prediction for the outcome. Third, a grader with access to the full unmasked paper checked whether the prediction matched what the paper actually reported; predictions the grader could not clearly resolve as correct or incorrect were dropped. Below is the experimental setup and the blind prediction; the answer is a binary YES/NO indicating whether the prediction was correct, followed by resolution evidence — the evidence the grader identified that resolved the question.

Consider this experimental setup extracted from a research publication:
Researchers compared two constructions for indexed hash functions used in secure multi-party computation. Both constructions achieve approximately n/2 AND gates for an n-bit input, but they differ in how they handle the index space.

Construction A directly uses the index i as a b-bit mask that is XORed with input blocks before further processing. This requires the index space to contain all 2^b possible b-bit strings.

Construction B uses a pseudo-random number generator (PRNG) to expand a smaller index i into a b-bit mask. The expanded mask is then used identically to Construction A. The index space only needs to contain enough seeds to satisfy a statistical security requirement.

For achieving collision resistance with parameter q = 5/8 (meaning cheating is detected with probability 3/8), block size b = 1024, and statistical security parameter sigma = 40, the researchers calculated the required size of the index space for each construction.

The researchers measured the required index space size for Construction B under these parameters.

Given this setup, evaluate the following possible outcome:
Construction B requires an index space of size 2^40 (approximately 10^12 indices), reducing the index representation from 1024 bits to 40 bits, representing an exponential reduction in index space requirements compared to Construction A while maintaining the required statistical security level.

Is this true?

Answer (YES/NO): NO